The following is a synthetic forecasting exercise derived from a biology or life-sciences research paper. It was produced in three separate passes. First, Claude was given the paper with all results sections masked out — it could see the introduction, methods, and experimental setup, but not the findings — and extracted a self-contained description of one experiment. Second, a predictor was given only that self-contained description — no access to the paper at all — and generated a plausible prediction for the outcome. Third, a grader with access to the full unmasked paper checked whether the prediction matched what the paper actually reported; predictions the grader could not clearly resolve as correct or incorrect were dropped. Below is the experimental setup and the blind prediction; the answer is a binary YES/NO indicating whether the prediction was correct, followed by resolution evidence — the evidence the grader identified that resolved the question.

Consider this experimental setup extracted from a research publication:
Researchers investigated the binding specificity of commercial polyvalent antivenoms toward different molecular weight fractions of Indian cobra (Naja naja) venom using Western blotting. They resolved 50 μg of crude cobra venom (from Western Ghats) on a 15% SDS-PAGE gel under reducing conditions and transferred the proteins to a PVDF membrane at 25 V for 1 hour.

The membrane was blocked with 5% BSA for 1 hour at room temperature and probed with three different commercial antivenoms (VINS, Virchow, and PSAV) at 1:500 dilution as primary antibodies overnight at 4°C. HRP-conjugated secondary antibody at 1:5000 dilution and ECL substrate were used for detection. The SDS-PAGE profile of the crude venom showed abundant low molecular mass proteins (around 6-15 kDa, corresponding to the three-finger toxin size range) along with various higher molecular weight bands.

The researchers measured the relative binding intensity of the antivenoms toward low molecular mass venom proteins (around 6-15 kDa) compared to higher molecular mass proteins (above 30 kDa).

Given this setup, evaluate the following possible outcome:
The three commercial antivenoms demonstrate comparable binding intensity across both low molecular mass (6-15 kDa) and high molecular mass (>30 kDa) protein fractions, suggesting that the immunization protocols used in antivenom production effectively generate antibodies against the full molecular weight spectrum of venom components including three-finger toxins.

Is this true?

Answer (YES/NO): NO